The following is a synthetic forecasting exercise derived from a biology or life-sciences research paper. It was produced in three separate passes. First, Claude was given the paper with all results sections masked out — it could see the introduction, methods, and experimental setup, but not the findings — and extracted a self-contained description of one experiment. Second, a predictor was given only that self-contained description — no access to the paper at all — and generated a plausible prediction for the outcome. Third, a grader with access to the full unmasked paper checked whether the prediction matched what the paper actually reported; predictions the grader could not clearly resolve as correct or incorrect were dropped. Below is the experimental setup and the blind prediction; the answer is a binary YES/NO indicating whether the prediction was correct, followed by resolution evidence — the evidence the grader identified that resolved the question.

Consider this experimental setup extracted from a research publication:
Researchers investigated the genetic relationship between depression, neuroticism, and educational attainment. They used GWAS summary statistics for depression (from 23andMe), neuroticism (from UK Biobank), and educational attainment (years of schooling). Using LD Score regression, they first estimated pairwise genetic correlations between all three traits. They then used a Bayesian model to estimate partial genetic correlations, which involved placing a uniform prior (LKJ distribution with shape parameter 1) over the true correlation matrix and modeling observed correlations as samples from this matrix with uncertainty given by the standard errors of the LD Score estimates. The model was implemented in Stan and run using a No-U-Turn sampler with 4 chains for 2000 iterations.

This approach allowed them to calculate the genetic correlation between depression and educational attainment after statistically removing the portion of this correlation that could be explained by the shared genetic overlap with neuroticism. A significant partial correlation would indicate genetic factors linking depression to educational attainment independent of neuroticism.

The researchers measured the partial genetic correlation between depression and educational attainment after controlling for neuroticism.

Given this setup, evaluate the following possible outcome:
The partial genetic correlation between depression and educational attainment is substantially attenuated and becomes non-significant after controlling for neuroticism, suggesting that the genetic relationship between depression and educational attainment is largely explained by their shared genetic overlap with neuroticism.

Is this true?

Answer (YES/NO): NO